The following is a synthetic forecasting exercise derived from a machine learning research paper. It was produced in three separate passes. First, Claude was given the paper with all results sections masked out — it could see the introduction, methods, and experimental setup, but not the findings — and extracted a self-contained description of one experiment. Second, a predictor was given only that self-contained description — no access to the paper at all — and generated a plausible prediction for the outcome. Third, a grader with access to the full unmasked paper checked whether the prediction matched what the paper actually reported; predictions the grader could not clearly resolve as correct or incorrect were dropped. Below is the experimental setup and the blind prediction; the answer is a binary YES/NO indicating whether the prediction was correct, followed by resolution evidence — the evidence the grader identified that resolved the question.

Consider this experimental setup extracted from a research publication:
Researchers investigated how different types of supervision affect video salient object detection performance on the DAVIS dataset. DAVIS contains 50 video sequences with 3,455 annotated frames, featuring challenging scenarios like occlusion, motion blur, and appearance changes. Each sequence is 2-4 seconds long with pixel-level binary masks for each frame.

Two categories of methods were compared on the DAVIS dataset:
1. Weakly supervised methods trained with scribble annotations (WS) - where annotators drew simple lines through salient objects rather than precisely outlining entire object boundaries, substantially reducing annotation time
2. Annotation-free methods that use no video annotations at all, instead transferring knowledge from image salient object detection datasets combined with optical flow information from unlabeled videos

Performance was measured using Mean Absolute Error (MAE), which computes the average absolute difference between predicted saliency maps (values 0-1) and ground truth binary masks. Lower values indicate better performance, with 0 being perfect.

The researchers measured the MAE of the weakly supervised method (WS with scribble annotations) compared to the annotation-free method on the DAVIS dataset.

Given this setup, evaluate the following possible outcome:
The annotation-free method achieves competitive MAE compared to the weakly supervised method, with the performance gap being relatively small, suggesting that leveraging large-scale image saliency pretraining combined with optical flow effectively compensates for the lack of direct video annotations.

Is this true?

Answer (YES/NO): YES